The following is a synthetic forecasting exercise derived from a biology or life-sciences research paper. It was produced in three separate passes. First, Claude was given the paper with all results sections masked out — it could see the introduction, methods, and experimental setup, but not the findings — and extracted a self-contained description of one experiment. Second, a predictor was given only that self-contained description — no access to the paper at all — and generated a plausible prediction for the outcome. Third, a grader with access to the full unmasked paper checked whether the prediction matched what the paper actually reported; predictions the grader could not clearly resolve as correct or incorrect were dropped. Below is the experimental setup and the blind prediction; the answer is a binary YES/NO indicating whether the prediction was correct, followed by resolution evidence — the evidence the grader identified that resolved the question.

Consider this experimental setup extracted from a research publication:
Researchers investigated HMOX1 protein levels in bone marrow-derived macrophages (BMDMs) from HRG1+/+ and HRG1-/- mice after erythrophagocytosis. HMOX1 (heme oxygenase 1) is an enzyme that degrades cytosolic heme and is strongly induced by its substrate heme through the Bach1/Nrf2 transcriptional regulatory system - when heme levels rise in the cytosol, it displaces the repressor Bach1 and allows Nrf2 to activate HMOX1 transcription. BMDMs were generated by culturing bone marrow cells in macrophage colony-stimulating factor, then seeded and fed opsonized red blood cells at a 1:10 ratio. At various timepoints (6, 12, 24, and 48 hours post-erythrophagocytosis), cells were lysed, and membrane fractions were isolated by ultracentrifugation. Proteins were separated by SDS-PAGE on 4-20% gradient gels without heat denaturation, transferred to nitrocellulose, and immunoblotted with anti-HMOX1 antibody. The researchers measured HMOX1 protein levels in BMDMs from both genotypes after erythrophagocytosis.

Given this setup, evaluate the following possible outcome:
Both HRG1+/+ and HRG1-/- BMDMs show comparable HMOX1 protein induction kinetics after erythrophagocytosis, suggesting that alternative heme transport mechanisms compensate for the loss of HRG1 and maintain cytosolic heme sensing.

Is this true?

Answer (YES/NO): YES